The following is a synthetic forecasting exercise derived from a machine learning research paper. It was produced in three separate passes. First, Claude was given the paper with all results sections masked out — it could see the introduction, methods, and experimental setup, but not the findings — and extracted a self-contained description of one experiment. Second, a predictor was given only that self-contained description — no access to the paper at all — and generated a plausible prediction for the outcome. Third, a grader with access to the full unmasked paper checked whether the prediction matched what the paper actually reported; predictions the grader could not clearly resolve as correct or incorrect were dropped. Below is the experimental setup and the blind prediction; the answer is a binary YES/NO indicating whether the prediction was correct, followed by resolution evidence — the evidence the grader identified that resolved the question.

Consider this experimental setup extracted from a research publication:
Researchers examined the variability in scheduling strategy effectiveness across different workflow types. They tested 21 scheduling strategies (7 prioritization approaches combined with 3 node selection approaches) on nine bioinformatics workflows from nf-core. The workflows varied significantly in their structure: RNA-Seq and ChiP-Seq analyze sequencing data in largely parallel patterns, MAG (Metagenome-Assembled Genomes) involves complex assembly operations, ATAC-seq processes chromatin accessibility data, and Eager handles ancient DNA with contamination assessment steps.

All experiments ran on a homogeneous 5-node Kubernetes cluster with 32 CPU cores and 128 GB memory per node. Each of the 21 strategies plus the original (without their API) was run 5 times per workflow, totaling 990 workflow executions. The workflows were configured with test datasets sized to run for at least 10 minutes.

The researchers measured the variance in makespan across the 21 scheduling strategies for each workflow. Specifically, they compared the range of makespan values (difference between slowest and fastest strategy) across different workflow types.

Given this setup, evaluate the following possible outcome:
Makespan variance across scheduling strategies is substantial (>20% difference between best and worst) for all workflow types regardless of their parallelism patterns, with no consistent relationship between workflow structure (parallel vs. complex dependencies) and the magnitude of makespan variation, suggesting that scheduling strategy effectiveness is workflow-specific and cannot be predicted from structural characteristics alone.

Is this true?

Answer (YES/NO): NO